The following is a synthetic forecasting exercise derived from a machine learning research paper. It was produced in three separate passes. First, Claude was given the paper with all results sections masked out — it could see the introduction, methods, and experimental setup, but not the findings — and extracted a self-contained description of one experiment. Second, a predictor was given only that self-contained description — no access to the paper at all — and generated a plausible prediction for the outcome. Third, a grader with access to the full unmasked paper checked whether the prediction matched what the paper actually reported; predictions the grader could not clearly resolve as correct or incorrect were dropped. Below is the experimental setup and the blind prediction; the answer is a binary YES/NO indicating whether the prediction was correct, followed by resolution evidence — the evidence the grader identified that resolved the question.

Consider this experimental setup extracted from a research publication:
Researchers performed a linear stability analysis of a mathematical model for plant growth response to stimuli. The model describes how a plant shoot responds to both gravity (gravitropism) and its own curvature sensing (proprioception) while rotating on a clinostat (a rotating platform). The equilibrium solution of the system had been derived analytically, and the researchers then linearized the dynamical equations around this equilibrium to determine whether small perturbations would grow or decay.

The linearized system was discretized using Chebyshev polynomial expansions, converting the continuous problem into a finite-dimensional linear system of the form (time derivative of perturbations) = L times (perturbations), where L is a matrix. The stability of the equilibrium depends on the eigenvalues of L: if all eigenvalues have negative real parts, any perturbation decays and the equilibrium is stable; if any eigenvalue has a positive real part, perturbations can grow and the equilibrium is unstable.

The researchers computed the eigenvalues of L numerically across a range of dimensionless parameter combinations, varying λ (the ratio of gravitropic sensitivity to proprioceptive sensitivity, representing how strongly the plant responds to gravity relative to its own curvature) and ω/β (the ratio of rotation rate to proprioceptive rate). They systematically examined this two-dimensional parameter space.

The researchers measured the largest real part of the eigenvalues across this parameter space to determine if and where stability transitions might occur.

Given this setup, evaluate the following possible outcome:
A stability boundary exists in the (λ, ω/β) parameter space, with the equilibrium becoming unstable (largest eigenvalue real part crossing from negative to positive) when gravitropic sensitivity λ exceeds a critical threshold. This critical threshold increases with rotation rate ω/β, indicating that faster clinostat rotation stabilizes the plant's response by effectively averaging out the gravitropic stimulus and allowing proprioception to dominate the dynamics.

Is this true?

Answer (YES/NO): NO